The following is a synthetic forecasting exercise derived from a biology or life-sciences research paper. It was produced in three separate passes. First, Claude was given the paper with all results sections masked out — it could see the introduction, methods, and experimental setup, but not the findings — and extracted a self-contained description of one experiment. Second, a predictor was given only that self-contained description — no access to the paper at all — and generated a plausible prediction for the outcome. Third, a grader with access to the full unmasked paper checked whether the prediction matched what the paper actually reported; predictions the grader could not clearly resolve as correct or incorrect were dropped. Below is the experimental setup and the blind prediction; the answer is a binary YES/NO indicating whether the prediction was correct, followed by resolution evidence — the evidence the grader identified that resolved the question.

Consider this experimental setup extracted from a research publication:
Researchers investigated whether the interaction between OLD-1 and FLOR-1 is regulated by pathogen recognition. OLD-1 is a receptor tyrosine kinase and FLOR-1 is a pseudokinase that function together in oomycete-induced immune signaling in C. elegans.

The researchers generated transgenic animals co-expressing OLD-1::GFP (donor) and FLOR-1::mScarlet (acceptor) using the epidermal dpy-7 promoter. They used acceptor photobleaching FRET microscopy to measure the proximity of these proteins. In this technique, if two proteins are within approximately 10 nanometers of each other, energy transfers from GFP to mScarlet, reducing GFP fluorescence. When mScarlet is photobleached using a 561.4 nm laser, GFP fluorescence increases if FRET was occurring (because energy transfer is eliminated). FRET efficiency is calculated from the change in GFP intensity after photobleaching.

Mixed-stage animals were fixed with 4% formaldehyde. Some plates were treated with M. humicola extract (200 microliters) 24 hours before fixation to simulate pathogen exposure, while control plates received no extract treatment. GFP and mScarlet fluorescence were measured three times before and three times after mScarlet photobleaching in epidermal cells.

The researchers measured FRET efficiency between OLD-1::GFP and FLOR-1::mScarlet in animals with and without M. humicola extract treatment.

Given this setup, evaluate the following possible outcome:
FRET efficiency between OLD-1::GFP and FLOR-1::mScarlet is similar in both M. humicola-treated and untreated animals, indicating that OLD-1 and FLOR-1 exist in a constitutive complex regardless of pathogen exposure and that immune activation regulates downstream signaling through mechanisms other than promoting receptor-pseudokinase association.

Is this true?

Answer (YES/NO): YES